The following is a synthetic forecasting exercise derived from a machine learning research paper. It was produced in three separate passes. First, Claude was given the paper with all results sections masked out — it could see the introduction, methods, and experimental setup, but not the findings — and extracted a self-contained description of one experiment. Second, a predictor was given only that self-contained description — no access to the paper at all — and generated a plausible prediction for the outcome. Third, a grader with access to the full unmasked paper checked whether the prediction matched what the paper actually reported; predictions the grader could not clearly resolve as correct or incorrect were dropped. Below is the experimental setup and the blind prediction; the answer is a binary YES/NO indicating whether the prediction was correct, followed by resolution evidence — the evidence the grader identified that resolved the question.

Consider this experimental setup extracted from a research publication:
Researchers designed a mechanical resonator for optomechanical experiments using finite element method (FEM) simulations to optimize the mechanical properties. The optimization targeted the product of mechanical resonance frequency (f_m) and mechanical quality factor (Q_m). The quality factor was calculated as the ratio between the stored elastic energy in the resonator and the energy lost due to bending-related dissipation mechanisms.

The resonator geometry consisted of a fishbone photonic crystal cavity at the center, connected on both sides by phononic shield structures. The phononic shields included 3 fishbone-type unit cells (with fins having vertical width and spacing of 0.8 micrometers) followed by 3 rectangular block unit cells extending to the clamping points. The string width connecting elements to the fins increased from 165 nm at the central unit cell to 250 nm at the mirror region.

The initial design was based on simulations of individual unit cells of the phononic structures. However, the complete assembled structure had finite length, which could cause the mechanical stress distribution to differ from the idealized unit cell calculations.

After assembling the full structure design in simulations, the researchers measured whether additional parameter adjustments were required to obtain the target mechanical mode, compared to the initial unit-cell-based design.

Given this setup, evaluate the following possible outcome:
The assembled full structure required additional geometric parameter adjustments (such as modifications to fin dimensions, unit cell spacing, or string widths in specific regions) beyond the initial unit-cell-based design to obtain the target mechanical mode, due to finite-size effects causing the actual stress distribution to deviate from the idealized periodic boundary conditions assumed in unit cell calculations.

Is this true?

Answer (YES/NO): YES